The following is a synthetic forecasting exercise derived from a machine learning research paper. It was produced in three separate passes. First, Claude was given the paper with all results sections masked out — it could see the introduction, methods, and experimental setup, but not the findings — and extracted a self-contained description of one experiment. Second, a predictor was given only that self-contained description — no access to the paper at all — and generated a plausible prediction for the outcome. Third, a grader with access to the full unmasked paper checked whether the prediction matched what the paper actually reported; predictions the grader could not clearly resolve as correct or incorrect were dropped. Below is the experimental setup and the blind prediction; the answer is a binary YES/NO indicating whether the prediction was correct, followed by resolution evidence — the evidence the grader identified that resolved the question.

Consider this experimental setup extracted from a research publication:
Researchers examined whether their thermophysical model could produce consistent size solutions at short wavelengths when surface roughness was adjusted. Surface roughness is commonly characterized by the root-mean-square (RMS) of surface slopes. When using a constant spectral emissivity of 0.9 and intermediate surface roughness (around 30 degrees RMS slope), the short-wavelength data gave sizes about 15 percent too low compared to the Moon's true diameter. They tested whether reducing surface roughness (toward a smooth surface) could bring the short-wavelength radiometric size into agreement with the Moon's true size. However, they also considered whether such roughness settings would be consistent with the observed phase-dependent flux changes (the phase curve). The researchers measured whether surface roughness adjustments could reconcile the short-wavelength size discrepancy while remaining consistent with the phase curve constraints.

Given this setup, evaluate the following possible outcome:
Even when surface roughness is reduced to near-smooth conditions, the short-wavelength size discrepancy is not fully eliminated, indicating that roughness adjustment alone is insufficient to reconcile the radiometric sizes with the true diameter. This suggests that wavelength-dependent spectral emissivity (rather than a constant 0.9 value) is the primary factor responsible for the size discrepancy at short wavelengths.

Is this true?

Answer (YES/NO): NO